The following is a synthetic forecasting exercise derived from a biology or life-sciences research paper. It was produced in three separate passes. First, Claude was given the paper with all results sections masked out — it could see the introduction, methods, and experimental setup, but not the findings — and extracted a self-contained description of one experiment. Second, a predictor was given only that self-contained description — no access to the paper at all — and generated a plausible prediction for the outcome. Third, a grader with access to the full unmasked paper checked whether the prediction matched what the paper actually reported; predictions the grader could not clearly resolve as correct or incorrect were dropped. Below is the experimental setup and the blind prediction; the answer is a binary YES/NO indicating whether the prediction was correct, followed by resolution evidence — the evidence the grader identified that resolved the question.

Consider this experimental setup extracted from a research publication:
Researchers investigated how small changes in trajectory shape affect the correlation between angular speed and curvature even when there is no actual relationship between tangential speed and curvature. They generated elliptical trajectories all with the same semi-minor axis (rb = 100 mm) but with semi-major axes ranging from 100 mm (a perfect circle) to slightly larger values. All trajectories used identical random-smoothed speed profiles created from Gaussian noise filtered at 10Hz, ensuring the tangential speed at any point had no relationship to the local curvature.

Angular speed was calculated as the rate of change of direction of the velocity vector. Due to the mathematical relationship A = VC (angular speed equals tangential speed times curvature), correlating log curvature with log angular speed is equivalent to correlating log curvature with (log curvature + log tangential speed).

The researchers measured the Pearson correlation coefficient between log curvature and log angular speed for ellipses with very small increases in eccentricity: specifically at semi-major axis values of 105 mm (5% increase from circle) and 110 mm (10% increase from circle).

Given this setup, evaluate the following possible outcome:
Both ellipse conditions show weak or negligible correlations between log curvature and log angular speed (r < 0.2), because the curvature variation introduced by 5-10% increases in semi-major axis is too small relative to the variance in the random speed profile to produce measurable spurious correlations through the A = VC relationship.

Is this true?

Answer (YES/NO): NO